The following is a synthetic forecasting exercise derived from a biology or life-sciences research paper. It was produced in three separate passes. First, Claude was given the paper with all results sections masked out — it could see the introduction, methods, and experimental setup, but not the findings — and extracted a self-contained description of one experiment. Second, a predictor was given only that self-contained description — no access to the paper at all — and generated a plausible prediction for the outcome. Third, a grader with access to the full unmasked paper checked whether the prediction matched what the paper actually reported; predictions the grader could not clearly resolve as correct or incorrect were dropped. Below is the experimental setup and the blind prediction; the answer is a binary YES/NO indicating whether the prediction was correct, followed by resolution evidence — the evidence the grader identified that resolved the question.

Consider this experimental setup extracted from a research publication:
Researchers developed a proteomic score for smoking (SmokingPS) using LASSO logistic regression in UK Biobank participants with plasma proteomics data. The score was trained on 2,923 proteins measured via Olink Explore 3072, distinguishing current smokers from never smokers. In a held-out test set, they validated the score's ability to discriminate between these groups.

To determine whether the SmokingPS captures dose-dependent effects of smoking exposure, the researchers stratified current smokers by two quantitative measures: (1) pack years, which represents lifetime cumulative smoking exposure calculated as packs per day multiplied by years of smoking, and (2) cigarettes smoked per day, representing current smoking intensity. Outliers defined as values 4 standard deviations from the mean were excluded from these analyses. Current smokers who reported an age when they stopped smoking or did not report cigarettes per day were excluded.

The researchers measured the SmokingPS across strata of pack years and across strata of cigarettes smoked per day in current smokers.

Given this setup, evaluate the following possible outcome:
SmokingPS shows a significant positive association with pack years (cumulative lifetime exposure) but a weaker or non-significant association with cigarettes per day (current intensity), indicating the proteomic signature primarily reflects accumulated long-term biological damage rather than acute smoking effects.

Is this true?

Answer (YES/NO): NO